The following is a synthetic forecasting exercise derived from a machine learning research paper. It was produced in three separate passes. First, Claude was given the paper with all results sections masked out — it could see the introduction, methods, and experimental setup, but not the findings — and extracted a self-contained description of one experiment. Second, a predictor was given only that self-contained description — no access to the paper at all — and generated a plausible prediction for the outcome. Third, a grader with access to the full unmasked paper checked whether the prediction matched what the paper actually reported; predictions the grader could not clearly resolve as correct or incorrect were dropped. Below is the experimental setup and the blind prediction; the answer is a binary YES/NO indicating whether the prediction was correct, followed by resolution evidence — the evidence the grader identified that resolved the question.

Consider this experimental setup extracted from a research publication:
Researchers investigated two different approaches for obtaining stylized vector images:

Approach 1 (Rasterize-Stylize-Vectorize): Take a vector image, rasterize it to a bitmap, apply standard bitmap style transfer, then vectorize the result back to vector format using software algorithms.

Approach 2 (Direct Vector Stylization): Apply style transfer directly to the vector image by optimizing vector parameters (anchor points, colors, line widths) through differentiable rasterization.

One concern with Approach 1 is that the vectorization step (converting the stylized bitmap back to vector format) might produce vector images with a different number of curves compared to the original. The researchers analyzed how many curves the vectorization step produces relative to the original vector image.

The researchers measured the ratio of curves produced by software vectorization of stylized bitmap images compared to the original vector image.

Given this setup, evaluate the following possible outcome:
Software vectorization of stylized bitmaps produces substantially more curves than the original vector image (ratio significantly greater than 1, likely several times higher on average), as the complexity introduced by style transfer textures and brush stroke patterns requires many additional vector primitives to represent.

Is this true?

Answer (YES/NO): YES